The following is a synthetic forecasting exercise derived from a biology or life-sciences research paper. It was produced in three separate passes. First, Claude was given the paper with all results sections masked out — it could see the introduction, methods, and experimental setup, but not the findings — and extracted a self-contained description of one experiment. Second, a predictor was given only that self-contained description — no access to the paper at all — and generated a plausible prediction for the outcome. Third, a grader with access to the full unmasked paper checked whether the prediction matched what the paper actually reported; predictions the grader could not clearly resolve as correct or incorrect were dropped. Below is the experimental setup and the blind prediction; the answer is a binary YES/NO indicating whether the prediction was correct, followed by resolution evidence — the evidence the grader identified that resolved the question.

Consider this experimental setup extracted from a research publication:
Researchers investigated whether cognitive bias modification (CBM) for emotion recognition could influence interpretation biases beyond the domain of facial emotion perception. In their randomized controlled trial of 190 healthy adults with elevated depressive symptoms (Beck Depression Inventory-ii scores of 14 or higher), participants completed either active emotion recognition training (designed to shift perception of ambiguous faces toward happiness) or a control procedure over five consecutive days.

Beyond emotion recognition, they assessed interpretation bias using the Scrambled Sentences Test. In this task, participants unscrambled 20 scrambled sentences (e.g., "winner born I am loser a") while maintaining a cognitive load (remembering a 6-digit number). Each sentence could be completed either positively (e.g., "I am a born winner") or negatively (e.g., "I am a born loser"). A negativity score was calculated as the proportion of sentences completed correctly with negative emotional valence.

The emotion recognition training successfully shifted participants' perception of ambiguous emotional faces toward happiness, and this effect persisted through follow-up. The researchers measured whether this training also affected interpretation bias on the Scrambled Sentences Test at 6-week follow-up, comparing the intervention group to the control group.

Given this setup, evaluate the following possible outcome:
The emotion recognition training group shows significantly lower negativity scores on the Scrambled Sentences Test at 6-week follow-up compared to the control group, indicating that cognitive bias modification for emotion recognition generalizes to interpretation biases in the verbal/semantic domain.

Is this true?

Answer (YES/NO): NO